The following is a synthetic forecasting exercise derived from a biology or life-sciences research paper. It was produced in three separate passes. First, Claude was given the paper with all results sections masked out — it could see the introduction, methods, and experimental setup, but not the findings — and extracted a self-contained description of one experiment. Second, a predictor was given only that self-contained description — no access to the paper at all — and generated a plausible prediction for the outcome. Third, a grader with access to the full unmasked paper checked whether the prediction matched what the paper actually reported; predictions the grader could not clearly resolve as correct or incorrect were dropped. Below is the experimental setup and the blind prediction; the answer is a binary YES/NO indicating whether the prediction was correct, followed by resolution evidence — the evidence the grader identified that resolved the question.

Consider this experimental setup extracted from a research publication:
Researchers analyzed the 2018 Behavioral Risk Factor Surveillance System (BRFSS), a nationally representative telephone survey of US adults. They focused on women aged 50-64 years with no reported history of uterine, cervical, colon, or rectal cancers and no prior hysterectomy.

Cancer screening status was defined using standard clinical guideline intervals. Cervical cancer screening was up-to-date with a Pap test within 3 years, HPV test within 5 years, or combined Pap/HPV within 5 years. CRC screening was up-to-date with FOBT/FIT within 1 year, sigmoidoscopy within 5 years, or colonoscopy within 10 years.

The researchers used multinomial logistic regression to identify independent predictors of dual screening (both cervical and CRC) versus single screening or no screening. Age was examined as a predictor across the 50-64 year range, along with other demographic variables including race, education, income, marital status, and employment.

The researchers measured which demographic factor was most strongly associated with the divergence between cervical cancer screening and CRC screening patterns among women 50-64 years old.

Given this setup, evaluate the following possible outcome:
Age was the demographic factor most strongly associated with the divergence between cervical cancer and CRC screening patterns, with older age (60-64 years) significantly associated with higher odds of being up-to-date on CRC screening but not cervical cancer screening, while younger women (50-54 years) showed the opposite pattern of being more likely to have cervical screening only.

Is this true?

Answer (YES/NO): YES